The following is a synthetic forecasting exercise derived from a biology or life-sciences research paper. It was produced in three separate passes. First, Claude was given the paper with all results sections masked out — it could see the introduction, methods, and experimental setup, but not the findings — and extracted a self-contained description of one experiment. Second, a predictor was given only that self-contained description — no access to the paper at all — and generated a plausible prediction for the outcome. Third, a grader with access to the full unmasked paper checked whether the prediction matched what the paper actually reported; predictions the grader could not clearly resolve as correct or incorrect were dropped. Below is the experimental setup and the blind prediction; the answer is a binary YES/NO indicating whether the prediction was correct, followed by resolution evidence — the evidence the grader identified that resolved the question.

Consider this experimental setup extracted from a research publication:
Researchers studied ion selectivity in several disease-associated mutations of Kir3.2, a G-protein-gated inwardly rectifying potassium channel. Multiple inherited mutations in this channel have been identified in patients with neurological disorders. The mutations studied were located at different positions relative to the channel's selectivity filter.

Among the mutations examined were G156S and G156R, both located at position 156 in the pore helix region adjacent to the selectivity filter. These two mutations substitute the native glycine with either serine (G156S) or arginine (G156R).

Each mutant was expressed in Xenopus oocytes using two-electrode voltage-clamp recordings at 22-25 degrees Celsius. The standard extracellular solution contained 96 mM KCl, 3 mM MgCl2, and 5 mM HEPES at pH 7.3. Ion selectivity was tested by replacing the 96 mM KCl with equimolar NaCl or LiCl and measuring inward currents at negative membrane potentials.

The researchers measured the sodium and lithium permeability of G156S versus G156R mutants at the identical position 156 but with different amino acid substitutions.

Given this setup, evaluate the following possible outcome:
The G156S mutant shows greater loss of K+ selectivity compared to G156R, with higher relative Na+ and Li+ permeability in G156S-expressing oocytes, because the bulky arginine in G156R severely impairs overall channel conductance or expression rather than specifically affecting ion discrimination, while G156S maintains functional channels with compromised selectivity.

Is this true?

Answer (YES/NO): NO